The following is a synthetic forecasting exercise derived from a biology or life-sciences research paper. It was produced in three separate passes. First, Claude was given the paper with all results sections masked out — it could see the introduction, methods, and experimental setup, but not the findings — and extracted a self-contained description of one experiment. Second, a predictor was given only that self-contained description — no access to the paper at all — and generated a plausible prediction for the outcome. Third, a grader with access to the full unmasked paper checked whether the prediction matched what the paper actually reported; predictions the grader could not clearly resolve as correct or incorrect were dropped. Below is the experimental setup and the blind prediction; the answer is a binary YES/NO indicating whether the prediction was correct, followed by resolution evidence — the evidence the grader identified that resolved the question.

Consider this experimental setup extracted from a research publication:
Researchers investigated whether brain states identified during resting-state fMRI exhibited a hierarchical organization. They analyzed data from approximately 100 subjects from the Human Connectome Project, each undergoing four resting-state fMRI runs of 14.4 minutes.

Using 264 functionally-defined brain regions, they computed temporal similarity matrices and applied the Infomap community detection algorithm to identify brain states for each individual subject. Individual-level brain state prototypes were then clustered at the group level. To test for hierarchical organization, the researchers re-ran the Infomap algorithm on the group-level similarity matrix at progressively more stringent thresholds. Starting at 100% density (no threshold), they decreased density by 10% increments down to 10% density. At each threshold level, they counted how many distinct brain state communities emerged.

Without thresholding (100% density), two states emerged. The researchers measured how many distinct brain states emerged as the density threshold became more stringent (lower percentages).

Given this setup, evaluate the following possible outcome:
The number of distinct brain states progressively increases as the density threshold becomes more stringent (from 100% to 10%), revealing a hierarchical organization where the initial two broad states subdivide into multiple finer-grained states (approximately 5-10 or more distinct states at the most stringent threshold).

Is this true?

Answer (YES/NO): YES